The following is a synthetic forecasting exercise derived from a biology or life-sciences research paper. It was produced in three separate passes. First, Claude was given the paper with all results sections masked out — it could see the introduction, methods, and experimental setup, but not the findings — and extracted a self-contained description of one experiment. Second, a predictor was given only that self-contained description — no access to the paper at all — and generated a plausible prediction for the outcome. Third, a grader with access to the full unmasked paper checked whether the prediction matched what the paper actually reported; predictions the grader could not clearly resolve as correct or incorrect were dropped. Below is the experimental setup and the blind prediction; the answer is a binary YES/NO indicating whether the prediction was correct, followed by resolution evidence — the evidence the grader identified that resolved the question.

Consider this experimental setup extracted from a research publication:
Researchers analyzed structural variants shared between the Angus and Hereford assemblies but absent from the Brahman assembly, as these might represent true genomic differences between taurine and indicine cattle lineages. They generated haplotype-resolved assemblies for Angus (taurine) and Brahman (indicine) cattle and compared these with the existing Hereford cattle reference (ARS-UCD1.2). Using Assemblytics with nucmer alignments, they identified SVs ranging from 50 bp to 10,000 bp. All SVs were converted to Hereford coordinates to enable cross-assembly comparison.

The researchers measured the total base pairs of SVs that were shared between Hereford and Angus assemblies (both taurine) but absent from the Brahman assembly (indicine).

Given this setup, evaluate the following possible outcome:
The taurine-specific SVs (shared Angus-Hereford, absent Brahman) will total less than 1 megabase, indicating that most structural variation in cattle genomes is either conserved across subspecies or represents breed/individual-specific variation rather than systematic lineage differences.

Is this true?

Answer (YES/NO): YES